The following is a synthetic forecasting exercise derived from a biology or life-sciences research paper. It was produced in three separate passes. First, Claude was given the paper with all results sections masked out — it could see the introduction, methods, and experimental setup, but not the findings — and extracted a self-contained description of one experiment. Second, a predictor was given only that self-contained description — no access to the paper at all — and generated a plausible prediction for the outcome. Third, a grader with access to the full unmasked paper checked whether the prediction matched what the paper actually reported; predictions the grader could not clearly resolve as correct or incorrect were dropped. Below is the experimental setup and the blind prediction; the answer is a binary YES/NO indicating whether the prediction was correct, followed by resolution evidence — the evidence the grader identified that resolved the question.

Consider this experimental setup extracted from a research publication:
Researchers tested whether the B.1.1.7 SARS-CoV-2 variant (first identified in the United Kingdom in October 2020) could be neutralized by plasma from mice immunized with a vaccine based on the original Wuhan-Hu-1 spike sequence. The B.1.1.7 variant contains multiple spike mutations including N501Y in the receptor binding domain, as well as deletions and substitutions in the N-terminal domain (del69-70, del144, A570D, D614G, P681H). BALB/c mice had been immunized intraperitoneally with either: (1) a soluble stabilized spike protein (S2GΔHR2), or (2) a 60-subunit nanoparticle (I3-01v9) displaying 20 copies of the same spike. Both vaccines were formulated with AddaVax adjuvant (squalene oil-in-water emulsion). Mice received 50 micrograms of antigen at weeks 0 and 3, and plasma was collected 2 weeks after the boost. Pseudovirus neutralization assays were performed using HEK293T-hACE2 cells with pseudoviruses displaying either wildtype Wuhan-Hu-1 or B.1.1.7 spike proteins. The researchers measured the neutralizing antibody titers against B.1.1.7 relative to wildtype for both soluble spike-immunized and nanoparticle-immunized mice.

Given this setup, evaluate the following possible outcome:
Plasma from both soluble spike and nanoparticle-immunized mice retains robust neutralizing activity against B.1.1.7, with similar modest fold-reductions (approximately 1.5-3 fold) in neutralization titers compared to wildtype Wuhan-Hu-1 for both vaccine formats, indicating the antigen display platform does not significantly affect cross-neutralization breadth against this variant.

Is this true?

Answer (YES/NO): NO